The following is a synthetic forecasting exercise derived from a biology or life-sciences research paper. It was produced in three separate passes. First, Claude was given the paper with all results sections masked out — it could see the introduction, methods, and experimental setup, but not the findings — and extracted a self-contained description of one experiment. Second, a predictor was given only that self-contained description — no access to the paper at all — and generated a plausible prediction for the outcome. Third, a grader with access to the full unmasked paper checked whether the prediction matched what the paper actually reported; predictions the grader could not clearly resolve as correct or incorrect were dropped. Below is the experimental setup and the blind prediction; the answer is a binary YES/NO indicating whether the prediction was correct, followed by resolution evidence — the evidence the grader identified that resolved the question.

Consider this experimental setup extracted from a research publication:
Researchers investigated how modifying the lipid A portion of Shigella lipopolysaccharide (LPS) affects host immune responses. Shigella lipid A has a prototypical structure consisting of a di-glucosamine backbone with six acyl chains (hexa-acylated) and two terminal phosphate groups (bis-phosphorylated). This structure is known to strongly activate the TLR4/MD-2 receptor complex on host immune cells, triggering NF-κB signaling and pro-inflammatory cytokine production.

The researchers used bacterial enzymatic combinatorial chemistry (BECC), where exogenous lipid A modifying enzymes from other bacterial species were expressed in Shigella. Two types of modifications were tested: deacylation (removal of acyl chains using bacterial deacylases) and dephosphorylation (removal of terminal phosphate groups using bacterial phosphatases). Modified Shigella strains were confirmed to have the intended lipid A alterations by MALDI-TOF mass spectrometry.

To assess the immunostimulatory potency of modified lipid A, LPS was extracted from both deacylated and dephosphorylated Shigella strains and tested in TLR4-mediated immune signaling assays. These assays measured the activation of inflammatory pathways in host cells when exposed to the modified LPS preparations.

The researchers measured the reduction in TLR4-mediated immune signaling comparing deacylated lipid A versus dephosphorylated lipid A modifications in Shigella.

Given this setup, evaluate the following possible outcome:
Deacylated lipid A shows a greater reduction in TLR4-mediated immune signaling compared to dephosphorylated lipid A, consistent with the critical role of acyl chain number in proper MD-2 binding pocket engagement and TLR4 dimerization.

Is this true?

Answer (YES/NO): NO